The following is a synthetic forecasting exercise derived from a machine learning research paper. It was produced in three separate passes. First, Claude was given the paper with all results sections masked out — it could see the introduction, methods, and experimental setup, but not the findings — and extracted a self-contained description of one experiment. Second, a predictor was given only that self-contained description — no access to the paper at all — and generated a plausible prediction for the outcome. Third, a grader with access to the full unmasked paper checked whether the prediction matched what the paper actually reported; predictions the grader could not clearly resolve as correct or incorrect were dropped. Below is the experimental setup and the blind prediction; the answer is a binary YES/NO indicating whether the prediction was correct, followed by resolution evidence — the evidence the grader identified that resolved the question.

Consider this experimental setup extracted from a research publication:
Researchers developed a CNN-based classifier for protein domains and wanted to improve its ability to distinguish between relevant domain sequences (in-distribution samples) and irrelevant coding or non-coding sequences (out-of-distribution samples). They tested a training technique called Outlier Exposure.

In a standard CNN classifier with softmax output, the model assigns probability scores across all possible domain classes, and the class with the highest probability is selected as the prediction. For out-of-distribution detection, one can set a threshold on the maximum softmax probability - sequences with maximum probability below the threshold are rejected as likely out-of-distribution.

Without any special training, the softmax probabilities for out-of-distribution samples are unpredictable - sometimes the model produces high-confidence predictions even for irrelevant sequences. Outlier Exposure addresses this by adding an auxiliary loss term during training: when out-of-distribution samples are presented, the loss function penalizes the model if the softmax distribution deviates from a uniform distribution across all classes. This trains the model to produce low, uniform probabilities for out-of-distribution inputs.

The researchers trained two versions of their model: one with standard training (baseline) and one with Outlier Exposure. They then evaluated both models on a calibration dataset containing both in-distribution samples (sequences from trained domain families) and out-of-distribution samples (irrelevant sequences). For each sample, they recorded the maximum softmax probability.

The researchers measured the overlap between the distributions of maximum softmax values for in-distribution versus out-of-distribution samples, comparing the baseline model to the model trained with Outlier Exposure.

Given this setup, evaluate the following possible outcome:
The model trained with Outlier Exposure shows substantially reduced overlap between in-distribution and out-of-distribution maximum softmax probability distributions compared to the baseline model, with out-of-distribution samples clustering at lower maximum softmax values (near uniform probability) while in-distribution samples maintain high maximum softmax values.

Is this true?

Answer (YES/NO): NO